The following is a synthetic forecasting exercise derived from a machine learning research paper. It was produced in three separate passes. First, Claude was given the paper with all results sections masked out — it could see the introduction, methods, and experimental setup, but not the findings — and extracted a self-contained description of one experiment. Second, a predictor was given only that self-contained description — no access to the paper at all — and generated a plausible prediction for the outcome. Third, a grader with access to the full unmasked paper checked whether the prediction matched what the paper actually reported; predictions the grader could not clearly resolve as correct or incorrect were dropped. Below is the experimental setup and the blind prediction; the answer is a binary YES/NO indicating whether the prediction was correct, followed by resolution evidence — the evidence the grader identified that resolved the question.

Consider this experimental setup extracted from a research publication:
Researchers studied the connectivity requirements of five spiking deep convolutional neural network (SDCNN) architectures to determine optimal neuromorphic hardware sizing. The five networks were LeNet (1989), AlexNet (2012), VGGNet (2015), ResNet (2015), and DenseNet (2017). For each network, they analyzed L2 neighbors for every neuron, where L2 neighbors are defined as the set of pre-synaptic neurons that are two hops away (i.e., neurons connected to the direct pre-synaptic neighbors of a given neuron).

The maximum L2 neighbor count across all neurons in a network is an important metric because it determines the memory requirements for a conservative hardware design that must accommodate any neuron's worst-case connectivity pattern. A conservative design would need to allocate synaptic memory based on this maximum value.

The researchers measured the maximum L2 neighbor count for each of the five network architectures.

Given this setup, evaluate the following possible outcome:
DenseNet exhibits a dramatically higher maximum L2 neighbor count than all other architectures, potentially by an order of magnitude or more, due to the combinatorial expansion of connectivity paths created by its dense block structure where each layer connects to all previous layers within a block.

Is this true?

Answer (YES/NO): NO